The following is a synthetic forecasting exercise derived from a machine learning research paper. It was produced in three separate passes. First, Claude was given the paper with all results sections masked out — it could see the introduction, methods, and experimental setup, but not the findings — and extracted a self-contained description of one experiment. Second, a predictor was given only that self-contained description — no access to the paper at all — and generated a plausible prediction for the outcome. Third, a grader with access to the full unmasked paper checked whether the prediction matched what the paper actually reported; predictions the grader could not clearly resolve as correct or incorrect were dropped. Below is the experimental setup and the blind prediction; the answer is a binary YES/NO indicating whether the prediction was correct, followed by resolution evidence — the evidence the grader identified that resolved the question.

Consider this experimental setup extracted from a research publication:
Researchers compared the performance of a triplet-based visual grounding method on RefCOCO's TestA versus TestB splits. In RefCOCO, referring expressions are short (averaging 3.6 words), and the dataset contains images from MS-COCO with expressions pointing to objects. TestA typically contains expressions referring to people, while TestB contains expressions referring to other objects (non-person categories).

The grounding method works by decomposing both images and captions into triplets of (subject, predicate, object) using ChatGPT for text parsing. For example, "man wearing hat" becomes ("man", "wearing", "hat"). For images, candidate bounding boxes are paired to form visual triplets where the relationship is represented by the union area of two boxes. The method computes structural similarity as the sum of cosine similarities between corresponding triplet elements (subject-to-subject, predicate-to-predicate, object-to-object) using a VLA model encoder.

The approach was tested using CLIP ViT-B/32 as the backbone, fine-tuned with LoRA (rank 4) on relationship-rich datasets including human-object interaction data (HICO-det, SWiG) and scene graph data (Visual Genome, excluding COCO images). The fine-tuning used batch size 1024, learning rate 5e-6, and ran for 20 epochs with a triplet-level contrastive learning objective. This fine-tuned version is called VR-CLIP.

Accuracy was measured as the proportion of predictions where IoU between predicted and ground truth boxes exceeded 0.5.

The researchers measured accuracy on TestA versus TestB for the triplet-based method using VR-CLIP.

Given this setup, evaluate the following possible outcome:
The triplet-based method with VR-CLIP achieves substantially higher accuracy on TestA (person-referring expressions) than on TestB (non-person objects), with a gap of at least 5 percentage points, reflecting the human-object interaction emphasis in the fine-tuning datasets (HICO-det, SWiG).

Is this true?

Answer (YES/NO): YES